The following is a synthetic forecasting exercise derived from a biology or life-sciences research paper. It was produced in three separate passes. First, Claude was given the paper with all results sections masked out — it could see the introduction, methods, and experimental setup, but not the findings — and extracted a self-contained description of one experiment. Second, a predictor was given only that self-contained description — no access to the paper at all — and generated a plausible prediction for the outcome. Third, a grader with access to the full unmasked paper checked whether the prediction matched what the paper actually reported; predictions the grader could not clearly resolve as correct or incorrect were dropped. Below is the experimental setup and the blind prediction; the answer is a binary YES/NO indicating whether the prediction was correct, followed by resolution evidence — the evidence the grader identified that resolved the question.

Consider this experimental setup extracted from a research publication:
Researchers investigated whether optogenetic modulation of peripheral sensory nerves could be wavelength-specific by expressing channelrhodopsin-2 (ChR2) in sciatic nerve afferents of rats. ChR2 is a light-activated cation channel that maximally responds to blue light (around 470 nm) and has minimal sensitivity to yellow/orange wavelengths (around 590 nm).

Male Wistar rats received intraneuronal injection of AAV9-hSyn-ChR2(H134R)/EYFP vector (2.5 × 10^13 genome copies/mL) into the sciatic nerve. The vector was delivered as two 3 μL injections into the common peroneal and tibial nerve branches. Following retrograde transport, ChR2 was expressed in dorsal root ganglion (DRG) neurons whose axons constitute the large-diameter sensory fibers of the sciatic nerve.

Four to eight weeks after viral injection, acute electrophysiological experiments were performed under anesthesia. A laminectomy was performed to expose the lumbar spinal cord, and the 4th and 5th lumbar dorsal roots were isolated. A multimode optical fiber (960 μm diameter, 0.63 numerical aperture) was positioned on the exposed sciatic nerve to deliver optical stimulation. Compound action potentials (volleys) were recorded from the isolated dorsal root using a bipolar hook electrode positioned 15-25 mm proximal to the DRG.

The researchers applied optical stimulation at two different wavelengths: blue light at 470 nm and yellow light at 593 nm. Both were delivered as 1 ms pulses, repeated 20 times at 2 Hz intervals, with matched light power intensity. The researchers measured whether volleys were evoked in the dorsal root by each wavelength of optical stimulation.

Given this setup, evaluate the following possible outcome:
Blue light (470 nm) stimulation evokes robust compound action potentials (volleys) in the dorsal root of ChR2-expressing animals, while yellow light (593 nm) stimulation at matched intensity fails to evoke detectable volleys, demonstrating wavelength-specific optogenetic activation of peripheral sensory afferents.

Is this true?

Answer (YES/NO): YES